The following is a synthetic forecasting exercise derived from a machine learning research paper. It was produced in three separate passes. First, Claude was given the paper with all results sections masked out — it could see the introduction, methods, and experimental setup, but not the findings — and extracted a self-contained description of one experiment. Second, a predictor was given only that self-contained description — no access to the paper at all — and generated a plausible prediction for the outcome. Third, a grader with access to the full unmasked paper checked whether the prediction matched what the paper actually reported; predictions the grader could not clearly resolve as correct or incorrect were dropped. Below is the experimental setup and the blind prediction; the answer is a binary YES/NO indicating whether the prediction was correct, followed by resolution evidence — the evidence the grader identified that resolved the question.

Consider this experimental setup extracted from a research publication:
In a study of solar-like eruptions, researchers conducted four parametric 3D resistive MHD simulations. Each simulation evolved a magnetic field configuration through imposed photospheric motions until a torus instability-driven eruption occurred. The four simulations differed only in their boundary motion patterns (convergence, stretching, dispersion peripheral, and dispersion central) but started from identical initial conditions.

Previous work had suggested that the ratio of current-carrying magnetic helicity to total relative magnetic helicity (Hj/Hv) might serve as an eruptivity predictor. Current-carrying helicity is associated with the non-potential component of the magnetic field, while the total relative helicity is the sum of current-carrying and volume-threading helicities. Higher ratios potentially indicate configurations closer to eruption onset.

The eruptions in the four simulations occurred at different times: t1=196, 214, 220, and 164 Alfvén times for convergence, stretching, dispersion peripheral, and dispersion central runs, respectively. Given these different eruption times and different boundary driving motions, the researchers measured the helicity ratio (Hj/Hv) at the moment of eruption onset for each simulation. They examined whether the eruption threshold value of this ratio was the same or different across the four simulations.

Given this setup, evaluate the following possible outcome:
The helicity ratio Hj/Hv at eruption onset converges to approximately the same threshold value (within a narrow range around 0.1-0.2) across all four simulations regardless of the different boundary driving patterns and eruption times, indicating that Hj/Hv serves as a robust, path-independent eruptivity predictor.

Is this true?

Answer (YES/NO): NO